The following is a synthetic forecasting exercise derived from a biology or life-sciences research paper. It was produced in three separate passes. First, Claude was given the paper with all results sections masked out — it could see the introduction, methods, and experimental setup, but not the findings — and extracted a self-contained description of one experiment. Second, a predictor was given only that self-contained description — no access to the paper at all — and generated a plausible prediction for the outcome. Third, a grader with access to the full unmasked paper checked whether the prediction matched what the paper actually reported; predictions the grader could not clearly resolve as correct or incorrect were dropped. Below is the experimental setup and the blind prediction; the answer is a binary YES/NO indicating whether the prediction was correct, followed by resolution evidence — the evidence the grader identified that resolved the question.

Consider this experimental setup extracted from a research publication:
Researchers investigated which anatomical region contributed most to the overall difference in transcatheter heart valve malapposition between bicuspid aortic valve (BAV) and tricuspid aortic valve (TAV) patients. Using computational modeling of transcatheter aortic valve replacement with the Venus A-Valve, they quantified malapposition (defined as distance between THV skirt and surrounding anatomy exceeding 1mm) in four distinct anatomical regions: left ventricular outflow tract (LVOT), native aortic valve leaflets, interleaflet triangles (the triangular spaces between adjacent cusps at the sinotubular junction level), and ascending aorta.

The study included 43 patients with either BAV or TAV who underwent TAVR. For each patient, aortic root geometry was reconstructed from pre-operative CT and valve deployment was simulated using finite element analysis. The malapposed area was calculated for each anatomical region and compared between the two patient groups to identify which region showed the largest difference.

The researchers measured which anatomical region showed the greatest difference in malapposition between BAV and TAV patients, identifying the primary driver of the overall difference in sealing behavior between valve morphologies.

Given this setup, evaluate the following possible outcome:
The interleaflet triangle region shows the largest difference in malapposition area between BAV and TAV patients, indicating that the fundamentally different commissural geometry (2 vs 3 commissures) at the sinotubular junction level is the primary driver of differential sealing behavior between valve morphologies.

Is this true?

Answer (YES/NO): YES